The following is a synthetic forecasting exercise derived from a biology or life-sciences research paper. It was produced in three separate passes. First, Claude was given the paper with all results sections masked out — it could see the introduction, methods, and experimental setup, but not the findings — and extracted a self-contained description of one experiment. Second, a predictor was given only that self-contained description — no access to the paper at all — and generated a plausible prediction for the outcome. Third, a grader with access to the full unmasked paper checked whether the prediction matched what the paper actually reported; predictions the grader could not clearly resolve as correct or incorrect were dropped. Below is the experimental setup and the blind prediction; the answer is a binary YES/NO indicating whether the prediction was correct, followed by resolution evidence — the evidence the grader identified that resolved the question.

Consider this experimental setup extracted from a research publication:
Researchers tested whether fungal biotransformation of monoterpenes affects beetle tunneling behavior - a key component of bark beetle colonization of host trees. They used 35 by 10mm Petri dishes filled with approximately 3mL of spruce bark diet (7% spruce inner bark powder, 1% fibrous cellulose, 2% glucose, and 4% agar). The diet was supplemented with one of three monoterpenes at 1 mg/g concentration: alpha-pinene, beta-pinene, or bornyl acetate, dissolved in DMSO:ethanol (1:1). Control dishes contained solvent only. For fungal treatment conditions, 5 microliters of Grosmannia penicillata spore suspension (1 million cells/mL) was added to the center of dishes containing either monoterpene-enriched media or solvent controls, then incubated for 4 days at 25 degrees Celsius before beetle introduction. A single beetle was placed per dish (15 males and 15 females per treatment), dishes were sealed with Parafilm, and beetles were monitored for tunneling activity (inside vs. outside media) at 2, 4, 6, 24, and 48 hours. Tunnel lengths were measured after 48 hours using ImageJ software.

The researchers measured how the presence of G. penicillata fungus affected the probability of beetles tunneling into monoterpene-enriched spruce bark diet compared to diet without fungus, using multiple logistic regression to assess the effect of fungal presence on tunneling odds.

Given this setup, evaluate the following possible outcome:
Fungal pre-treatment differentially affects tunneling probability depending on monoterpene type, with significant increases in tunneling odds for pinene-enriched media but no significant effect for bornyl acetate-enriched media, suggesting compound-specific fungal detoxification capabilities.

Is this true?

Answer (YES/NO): NO